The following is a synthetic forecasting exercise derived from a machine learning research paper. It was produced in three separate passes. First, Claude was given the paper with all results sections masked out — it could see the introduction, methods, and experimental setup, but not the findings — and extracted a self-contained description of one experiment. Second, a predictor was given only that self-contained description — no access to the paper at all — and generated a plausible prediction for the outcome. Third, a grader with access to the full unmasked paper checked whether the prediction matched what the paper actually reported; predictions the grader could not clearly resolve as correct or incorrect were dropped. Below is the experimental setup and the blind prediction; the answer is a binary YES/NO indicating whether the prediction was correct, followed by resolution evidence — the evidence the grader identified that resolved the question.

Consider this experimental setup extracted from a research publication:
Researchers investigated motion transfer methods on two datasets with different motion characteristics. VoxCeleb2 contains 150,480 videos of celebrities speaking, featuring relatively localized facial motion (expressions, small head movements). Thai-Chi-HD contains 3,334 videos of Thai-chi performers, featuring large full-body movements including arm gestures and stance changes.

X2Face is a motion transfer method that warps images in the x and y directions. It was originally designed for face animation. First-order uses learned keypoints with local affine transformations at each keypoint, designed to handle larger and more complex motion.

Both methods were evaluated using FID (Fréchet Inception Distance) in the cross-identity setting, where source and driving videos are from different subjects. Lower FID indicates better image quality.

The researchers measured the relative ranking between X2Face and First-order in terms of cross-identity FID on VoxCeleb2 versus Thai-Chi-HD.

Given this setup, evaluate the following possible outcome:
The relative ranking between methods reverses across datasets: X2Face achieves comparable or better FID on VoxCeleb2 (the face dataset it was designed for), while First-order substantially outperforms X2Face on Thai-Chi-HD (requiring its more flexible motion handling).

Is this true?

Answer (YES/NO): YES